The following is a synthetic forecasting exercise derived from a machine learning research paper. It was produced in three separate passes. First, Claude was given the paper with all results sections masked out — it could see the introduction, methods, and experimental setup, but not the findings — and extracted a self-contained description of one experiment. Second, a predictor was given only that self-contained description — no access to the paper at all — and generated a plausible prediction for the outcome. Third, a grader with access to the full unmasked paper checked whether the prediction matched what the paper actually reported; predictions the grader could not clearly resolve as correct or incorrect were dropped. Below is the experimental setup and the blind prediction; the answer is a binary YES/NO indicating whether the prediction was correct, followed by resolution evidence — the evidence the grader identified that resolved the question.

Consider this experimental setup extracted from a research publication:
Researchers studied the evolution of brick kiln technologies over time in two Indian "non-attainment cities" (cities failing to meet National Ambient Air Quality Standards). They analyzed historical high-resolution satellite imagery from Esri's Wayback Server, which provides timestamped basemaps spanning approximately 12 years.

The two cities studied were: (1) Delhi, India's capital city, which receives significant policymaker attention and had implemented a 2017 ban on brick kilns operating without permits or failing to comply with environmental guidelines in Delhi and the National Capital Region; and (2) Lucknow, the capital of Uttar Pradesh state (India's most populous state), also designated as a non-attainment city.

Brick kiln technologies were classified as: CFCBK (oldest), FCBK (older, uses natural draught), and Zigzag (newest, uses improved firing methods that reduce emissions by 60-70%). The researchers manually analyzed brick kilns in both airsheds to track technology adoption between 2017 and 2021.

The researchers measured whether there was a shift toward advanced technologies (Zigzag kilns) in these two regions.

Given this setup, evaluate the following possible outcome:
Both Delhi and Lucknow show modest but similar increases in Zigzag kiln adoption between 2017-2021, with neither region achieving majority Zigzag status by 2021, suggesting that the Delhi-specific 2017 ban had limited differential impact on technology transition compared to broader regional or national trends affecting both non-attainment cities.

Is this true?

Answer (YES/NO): NO